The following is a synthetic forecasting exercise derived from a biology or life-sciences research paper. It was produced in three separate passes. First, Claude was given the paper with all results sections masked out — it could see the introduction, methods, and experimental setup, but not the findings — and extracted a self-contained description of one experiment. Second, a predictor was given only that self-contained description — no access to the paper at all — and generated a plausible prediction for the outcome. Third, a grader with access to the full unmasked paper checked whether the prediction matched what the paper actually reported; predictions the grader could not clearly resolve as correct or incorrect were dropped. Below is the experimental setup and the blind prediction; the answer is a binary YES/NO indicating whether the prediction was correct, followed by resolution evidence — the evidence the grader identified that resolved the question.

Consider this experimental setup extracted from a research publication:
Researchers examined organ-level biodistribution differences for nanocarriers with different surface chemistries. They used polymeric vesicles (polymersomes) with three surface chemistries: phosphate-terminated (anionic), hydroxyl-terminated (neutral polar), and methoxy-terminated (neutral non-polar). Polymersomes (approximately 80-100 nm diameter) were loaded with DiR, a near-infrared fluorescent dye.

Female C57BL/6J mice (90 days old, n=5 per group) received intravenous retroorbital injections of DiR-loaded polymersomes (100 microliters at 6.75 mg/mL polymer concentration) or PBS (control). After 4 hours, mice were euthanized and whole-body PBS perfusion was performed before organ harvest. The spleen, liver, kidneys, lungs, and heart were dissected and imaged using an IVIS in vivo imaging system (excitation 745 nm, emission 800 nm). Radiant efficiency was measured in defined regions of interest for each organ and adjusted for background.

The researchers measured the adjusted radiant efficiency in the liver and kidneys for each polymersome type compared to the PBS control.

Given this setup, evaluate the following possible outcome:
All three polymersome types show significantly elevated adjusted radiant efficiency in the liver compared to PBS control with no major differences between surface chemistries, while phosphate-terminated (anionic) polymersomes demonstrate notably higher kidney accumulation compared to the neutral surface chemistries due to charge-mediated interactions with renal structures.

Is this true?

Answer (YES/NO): NO